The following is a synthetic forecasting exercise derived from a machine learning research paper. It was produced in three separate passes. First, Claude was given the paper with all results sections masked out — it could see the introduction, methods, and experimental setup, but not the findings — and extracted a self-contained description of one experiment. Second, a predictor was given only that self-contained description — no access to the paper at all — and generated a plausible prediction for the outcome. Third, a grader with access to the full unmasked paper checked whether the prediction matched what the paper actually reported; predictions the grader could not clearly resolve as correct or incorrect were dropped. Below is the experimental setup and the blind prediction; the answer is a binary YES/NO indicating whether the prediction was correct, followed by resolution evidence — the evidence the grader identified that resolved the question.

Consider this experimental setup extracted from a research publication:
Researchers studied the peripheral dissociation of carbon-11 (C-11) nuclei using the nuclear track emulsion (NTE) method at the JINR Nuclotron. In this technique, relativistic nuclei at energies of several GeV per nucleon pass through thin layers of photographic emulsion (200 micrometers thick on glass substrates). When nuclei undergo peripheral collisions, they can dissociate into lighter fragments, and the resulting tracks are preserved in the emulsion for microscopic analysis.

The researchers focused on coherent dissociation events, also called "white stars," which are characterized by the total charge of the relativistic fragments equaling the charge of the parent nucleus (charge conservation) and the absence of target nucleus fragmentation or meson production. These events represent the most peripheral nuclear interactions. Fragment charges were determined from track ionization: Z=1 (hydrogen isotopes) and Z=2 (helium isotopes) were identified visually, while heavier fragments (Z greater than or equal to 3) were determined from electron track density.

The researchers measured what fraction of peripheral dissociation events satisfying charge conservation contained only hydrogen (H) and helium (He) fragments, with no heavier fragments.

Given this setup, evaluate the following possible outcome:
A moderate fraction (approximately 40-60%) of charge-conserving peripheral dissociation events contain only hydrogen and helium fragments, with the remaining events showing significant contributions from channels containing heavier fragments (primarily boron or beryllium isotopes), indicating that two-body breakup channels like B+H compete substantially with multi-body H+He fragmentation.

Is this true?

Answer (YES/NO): NO